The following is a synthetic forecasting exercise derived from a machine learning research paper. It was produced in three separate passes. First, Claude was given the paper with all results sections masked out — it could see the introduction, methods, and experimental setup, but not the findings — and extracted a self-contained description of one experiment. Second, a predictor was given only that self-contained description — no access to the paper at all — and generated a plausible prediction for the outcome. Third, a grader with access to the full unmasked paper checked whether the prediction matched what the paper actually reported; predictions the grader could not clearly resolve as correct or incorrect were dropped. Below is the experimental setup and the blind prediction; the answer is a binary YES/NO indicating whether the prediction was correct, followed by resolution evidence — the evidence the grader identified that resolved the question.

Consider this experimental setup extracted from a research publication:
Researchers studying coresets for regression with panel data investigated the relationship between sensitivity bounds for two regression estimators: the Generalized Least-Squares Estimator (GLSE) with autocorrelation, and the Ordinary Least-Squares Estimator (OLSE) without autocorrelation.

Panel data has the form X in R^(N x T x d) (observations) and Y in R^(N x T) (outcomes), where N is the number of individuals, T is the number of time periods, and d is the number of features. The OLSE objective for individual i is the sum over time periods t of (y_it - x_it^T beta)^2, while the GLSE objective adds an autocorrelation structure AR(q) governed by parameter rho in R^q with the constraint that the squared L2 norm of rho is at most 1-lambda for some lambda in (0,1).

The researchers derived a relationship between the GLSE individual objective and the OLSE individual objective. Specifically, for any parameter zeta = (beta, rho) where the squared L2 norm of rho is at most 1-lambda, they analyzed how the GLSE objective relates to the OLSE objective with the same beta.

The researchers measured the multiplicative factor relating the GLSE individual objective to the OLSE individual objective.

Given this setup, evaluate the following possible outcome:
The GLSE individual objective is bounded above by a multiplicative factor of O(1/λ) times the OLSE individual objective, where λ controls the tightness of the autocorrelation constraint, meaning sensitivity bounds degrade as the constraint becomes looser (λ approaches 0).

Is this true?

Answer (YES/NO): NO